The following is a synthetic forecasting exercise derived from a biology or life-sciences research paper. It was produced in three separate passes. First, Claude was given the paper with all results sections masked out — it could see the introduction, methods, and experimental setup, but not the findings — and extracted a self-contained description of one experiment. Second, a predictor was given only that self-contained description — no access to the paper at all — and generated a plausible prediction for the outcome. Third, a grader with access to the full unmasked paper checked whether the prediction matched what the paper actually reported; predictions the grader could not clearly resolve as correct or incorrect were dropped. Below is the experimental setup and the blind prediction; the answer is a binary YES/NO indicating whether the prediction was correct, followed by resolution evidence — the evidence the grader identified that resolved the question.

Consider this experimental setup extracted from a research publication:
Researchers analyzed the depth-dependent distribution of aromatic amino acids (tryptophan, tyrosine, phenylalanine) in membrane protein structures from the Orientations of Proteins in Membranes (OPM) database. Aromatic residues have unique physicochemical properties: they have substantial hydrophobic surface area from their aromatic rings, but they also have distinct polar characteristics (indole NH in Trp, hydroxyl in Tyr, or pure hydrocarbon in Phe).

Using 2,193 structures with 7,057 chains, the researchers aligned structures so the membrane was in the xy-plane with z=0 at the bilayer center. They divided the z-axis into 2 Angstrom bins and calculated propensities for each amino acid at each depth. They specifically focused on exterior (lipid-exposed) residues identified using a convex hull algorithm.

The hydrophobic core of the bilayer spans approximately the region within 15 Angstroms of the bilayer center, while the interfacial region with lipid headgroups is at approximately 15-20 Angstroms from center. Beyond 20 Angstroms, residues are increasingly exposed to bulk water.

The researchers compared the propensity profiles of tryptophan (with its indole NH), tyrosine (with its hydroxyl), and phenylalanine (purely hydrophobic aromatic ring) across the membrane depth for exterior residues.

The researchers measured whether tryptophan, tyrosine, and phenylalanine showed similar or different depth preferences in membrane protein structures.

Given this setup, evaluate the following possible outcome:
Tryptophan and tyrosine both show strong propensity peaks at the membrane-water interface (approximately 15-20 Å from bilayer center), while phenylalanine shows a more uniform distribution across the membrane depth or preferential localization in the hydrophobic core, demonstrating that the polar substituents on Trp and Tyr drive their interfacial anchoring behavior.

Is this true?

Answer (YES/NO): YES